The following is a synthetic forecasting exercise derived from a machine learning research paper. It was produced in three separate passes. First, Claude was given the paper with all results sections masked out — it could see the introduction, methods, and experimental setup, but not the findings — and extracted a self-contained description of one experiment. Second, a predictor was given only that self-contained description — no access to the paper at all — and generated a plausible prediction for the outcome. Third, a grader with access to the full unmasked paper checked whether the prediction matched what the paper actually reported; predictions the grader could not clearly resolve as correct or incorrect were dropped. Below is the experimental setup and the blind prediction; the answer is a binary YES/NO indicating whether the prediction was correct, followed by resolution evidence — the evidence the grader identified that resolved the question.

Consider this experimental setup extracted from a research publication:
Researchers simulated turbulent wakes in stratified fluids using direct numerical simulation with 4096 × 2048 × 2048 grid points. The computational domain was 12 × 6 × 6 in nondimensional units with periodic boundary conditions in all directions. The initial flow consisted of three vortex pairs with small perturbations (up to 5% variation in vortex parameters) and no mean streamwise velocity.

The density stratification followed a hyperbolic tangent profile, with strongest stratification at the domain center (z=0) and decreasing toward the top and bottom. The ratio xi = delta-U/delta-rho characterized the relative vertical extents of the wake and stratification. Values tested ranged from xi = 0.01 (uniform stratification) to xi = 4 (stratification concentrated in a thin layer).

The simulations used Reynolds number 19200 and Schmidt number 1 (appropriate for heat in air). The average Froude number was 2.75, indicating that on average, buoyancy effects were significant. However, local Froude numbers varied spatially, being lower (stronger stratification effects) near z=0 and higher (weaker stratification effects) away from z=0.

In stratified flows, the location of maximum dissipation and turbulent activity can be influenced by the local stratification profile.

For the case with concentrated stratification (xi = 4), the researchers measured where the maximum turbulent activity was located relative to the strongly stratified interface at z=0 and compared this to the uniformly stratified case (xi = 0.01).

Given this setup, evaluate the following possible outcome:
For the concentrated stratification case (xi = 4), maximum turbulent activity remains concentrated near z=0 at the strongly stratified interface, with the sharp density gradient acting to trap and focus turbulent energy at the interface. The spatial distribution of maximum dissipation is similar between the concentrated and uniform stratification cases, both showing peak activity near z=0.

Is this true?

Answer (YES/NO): NO